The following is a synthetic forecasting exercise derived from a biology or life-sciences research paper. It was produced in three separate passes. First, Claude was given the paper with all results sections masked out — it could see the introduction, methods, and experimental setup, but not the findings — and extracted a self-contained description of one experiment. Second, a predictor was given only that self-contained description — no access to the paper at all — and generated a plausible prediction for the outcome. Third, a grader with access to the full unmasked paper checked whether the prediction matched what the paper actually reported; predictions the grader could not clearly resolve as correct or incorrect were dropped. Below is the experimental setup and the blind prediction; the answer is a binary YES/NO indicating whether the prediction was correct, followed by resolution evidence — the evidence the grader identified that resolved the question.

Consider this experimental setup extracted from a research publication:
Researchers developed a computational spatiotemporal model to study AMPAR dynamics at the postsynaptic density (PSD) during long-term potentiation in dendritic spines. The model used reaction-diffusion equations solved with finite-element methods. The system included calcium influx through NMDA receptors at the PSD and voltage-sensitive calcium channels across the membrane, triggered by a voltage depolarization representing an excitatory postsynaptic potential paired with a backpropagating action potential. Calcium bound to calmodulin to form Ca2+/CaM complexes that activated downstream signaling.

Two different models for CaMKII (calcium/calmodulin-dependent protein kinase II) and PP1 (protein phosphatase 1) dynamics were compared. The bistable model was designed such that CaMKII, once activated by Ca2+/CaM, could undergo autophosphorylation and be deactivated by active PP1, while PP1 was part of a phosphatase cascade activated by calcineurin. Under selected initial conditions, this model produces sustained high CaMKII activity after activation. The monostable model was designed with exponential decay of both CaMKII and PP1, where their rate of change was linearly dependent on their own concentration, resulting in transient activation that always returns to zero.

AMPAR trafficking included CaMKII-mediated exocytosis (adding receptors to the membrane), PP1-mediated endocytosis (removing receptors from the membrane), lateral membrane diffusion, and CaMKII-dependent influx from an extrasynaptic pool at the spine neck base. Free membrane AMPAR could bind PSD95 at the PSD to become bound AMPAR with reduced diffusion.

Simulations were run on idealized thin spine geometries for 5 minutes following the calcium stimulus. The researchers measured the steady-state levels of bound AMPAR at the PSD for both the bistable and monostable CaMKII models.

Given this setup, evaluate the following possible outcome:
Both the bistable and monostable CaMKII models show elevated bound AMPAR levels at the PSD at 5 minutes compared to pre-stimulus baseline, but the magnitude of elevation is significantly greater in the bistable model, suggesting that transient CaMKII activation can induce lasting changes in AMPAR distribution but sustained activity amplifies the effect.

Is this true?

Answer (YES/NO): YES